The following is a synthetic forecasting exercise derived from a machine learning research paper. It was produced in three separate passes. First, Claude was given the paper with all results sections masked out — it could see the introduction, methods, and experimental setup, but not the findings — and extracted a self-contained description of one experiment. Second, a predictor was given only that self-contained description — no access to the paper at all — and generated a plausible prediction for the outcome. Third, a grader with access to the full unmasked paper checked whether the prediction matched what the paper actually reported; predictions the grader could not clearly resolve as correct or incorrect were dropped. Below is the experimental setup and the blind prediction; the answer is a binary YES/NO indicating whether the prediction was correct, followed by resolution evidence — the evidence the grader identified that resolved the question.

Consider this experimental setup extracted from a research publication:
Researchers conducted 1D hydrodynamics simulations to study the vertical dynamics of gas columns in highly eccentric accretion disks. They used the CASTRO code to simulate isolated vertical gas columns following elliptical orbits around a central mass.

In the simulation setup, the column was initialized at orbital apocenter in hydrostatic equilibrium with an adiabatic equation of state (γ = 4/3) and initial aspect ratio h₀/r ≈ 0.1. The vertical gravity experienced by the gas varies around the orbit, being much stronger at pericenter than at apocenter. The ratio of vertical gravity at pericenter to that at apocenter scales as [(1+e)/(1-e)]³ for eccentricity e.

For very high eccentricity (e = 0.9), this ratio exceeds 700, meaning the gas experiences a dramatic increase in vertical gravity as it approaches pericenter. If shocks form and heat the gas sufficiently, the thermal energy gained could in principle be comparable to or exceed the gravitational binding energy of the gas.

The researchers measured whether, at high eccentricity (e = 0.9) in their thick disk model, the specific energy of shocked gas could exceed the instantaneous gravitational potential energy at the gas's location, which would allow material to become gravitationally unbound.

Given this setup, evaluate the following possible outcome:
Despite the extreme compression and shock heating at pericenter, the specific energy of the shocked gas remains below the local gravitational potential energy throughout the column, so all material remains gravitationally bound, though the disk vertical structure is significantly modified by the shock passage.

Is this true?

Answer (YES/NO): NO